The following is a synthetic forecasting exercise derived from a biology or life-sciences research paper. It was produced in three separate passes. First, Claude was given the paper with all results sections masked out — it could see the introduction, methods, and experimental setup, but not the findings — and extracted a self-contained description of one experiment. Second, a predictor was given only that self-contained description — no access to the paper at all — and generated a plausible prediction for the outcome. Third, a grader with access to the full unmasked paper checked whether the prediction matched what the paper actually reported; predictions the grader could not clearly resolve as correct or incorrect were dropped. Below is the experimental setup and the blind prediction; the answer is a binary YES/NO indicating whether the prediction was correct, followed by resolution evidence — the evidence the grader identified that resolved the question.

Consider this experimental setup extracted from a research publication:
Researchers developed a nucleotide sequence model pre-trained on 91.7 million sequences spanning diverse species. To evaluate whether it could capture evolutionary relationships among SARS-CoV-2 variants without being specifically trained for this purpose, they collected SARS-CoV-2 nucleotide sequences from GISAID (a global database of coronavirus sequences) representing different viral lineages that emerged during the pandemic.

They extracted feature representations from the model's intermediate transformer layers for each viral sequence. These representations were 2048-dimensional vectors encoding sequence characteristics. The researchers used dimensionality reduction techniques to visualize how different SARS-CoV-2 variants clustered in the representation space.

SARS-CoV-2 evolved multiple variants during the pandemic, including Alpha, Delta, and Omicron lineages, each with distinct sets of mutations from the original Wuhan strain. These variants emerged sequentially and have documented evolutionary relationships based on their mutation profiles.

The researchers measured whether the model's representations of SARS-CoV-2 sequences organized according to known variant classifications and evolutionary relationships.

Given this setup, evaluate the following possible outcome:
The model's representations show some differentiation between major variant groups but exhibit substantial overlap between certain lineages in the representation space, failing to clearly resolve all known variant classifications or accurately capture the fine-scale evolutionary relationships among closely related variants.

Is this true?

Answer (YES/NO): NO